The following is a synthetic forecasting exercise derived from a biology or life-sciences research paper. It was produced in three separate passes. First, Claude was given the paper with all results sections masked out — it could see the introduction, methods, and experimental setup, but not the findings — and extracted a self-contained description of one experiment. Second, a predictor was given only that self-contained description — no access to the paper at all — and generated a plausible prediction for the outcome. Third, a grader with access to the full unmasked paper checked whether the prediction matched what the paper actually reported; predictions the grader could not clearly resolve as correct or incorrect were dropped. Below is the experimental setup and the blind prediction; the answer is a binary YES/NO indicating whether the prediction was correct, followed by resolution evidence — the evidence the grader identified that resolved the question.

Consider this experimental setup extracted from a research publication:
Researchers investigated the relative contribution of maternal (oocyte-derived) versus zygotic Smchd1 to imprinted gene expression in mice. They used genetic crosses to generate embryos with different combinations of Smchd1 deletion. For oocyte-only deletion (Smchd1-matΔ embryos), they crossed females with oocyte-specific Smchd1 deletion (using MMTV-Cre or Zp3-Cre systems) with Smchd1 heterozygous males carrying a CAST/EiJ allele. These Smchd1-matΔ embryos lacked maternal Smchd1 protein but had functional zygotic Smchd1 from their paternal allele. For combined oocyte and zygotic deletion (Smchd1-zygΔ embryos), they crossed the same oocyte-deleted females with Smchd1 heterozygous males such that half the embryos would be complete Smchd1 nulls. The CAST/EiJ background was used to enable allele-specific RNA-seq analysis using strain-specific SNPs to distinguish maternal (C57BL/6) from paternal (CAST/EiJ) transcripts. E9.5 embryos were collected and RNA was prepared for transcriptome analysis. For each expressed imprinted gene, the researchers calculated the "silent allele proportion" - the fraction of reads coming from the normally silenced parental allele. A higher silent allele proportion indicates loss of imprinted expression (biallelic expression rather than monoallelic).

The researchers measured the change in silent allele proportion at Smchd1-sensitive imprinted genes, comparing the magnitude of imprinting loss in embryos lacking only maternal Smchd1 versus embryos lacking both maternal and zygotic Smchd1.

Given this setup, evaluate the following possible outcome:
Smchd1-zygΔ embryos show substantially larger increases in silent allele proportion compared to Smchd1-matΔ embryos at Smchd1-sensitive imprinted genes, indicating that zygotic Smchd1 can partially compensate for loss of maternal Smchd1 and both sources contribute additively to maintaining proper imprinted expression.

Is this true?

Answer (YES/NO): YES